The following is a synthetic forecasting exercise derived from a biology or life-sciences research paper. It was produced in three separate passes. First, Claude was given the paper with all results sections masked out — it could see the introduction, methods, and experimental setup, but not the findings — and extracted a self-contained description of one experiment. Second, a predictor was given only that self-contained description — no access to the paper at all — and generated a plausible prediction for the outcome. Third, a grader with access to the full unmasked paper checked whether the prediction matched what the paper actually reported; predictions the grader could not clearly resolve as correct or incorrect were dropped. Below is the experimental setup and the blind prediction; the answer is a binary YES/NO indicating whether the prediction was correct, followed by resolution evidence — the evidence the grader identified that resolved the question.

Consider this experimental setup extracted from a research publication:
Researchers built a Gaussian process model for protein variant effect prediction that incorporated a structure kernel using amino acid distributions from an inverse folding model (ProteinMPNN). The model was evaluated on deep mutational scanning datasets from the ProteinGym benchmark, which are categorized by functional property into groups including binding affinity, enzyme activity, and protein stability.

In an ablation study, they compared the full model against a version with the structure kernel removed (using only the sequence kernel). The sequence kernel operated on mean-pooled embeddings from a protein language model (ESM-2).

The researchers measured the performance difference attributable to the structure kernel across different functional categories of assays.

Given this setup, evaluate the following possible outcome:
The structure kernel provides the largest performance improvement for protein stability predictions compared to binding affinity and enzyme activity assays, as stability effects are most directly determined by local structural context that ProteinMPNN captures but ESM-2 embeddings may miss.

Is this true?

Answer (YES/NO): NO